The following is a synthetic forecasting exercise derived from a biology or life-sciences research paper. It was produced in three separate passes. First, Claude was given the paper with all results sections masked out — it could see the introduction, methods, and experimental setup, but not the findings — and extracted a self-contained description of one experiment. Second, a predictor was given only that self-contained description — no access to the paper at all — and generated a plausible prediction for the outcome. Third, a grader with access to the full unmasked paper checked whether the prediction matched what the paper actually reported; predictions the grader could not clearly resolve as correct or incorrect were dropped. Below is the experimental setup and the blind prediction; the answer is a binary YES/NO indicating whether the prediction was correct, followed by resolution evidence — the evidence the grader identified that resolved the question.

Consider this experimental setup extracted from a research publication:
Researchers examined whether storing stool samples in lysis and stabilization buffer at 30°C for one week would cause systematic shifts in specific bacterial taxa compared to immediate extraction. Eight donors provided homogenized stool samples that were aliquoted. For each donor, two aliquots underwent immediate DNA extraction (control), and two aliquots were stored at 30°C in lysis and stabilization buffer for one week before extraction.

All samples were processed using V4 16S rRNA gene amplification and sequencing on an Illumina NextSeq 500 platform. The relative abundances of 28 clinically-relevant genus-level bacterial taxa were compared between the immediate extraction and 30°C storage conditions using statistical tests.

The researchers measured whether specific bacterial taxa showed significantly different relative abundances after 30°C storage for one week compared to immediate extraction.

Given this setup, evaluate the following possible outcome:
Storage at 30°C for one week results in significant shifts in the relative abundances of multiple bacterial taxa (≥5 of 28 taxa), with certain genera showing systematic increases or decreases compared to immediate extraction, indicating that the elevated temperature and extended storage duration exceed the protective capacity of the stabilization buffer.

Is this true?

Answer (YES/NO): NO